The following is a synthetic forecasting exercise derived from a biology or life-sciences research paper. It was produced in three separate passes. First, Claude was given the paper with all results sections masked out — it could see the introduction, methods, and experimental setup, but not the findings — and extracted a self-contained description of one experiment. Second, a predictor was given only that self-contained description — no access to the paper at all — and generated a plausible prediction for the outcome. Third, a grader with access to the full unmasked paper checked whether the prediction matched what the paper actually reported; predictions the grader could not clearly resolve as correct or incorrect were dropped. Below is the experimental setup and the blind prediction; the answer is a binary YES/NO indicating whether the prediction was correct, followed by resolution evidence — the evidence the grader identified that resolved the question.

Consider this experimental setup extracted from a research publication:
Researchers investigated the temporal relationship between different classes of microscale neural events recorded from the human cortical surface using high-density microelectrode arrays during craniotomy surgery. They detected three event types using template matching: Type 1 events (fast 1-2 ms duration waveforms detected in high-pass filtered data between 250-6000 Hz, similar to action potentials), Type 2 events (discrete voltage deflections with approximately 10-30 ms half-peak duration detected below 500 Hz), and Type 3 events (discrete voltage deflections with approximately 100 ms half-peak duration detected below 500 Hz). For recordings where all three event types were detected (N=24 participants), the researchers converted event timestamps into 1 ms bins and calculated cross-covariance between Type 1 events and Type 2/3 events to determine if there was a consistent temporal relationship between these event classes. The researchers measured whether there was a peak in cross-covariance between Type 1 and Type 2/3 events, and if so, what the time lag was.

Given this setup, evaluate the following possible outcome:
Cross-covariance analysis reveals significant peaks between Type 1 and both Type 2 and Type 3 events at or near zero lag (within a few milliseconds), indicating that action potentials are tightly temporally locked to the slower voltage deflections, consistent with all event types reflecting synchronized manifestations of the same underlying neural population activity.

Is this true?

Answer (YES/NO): NO